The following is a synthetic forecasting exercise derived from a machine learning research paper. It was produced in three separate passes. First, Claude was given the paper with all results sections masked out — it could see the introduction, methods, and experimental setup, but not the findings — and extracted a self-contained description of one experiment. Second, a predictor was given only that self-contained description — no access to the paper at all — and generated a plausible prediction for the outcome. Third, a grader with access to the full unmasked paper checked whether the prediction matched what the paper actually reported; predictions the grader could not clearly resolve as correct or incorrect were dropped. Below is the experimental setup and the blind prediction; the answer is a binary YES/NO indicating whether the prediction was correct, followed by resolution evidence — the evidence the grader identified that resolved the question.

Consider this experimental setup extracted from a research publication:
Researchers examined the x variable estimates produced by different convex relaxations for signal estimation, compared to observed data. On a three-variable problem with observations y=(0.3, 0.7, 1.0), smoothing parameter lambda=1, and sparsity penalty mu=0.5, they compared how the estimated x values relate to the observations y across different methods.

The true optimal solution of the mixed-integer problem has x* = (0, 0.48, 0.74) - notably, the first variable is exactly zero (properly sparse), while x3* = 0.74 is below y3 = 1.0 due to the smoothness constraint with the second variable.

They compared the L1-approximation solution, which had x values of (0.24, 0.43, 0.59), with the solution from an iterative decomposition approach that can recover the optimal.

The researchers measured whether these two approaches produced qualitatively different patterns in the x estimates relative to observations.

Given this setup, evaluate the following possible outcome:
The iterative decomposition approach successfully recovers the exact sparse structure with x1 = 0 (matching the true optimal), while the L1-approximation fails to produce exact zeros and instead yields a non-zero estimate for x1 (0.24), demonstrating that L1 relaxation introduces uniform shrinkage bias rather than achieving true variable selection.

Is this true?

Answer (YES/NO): YES